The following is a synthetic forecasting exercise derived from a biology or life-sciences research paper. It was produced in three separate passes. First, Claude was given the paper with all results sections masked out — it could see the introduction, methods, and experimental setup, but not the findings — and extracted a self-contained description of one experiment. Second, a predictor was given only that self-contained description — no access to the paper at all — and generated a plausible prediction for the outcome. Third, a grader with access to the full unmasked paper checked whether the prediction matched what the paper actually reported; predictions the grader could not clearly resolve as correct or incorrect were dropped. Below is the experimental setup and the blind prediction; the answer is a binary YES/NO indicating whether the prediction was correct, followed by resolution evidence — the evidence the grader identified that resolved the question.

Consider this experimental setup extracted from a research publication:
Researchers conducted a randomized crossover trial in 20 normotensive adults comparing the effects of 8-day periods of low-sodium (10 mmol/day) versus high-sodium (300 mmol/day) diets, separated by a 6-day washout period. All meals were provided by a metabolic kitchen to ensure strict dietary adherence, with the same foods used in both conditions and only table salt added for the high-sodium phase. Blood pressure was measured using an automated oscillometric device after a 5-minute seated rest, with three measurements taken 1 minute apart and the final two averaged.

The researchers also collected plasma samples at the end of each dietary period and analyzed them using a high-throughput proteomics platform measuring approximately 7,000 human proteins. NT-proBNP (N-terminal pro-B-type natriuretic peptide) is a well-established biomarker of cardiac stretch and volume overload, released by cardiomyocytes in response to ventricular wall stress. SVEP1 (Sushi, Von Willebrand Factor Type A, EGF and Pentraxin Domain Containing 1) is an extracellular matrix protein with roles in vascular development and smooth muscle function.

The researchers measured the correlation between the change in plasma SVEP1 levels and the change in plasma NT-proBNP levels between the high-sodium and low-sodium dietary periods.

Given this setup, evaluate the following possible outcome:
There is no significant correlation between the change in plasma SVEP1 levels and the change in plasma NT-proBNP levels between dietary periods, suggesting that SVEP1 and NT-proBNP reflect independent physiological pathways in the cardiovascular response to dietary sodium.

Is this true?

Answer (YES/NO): NO